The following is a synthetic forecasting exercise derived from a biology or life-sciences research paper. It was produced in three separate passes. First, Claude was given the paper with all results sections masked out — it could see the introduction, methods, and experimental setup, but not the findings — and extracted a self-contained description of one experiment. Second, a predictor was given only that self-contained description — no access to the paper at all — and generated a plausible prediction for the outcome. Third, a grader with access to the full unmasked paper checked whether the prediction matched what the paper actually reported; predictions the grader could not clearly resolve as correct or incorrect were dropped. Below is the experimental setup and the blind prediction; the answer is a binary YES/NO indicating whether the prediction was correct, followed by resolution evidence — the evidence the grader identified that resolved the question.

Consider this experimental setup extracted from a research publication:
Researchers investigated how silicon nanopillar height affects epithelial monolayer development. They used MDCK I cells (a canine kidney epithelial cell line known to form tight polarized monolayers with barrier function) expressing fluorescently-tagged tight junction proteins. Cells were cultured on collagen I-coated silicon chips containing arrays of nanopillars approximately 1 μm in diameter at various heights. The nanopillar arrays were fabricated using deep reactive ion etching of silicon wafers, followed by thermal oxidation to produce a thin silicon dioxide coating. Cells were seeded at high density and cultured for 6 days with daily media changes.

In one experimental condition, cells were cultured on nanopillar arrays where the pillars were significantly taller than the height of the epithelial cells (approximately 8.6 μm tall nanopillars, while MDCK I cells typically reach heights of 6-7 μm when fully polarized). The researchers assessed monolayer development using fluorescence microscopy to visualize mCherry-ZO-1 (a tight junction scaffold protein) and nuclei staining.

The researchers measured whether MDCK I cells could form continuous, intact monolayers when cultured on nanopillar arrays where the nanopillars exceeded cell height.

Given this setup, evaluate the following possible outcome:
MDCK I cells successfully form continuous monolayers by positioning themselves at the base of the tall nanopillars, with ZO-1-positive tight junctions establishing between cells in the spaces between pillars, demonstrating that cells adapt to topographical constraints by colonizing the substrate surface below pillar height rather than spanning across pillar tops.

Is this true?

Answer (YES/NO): NO